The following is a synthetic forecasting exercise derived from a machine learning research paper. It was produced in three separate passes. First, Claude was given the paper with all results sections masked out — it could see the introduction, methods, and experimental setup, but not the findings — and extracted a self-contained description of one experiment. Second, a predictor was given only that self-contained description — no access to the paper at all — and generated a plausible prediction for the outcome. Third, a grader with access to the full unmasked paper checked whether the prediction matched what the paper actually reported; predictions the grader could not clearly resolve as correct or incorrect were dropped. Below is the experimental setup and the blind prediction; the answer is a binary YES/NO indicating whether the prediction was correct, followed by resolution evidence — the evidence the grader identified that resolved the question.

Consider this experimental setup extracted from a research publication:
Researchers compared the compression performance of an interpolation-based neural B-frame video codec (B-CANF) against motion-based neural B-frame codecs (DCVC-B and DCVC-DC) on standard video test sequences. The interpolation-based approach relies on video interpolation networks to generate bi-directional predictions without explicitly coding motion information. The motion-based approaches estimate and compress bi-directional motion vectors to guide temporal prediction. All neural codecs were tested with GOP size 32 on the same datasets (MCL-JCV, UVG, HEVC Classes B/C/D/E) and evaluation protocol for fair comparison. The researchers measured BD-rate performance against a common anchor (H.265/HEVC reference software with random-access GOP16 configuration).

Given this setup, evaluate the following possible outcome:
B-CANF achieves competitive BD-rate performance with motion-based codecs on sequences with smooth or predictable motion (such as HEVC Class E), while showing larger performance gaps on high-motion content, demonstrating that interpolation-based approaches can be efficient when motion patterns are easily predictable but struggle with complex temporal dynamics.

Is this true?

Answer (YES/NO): NO